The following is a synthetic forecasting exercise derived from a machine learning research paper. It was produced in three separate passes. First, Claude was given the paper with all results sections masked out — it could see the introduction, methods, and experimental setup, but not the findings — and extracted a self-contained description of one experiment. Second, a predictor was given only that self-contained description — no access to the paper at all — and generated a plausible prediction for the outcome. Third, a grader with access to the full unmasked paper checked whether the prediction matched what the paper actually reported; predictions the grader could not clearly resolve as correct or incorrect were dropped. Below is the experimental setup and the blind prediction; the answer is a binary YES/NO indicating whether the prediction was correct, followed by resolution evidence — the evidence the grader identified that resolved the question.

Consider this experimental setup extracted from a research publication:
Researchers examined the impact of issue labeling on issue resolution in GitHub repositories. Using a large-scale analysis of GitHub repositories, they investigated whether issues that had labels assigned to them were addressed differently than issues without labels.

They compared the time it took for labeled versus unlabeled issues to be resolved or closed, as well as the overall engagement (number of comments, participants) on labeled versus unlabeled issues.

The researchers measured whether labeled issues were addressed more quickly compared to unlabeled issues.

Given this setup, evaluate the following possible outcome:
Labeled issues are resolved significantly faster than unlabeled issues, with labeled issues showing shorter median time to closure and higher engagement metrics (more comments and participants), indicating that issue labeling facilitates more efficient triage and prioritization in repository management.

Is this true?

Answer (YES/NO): YES